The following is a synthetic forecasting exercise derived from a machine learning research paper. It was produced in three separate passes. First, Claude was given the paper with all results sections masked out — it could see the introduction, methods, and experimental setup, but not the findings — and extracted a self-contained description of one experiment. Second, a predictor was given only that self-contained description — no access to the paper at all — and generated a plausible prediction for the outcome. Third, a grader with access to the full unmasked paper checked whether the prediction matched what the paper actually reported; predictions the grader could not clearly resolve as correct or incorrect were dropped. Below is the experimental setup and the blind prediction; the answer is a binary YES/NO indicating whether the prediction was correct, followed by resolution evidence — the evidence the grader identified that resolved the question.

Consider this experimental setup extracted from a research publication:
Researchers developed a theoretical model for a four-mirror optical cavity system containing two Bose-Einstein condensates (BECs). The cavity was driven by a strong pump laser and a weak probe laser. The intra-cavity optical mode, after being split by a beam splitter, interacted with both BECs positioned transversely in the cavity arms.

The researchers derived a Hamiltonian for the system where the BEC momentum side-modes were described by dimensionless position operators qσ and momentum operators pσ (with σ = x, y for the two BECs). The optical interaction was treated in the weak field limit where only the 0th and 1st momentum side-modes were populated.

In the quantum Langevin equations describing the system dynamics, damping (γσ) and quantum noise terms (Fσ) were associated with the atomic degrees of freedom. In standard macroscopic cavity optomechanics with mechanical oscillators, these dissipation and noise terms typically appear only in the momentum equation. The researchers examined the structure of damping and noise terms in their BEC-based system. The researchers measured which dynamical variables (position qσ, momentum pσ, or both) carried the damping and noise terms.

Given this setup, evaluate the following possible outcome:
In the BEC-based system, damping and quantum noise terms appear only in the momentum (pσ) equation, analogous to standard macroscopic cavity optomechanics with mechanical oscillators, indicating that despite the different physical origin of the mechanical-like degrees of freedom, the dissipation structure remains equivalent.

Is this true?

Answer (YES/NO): NO